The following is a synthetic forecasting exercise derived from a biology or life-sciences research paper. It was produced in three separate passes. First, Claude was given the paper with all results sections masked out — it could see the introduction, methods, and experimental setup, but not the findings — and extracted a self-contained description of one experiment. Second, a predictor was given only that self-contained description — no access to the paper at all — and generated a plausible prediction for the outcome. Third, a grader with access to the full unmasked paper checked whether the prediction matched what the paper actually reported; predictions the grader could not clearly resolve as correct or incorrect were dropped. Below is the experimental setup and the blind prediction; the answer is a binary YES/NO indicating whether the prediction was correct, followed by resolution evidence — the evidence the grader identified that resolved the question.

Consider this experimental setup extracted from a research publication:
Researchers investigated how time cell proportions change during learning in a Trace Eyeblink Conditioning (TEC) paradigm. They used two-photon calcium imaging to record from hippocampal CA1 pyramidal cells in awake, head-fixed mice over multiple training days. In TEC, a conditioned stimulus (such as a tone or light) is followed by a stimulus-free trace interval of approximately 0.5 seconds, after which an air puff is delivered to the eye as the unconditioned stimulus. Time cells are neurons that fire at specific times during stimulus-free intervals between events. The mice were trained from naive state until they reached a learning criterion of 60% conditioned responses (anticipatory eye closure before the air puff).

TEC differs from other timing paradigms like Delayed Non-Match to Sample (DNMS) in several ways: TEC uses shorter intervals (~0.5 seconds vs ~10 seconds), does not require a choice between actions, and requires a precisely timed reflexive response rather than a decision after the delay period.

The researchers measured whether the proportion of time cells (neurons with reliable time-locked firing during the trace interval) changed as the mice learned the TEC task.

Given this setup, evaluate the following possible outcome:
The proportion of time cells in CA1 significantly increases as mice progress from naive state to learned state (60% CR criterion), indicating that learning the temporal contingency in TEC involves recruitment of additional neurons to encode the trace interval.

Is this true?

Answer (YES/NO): NO